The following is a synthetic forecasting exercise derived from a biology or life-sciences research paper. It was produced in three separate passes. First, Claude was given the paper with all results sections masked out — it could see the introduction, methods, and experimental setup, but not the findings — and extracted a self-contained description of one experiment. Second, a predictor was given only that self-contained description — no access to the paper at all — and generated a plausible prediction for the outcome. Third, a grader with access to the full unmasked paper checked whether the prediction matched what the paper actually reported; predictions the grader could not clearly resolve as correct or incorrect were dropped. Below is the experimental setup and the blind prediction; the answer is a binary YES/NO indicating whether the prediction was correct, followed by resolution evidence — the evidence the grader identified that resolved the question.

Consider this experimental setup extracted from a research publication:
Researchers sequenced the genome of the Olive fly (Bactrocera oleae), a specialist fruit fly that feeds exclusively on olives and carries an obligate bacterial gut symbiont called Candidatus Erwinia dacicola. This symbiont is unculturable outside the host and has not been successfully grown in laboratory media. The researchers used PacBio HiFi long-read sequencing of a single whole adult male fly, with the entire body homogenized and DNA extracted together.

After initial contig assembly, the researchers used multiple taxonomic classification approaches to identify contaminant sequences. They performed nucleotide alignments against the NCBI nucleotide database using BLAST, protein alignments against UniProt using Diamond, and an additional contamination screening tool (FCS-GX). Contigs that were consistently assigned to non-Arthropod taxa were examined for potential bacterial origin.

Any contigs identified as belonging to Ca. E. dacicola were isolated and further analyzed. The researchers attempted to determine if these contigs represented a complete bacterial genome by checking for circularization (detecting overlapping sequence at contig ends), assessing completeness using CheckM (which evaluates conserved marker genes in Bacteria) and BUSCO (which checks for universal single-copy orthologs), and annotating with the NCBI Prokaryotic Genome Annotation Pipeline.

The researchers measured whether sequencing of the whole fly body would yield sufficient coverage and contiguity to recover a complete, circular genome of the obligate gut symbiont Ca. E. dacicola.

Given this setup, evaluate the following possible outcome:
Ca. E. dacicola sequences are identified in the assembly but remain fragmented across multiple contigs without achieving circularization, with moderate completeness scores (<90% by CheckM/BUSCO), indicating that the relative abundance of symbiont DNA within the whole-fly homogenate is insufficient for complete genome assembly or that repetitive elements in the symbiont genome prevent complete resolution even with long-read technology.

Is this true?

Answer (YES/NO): NO